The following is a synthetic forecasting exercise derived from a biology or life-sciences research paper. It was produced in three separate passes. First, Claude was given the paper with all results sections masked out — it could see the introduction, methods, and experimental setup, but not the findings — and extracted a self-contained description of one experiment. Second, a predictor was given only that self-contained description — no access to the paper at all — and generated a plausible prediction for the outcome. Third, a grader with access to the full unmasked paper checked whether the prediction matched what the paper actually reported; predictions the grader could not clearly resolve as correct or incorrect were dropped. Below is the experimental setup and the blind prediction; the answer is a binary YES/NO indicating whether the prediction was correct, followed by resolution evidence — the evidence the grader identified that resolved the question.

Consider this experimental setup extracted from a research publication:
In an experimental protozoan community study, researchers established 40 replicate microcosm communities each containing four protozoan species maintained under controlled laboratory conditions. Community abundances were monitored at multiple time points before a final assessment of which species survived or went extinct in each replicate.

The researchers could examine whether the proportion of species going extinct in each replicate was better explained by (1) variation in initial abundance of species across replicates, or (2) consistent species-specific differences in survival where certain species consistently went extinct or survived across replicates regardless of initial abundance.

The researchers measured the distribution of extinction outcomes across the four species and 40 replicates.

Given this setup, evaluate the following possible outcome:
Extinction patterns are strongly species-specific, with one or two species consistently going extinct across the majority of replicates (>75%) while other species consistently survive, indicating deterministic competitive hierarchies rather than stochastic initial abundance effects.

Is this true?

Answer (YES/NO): YES